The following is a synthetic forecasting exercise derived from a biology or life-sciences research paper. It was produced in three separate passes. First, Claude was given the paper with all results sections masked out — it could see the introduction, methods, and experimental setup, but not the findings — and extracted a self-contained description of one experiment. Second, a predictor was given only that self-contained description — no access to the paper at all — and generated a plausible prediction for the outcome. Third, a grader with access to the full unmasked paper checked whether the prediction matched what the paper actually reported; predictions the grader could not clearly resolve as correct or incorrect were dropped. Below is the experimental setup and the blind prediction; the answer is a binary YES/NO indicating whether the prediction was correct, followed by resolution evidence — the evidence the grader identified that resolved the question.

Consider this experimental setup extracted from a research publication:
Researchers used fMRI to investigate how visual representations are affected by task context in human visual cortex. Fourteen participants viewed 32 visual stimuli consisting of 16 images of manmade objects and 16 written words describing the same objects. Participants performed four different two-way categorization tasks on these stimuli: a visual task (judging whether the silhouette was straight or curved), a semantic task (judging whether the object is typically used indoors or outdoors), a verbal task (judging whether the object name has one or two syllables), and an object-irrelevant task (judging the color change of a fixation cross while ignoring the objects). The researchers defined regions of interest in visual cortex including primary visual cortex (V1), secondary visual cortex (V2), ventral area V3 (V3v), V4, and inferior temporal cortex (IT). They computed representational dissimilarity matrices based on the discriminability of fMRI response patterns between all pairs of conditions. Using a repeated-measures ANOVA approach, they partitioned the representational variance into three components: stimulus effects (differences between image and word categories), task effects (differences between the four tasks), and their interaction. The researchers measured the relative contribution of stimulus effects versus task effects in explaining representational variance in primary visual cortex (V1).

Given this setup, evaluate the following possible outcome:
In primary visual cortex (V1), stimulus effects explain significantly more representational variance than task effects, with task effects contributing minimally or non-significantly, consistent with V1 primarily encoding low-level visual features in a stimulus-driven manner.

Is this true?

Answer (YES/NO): YES